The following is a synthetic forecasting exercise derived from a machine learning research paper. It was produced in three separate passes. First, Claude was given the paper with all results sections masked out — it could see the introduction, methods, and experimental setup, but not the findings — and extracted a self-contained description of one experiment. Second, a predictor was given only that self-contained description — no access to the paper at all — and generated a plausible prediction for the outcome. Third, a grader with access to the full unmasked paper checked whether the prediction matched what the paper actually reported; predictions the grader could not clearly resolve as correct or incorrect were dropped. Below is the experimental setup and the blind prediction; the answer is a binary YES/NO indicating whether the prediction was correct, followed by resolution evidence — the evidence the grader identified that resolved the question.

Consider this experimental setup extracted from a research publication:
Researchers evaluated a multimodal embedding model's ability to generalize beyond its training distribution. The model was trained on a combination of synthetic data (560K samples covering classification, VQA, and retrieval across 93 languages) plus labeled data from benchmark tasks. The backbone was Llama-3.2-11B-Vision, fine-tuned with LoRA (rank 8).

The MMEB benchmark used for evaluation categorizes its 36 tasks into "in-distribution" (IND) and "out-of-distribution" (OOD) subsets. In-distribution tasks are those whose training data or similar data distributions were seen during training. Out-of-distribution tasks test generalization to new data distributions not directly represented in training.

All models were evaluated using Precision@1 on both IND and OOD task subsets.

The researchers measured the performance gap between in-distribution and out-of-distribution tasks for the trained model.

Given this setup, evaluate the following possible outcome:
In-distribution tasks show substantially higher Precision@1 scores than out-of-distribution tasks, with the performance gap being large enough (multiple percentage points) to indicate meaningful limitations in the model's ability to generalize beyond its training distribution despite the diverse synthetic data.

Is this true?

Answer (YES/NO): NO